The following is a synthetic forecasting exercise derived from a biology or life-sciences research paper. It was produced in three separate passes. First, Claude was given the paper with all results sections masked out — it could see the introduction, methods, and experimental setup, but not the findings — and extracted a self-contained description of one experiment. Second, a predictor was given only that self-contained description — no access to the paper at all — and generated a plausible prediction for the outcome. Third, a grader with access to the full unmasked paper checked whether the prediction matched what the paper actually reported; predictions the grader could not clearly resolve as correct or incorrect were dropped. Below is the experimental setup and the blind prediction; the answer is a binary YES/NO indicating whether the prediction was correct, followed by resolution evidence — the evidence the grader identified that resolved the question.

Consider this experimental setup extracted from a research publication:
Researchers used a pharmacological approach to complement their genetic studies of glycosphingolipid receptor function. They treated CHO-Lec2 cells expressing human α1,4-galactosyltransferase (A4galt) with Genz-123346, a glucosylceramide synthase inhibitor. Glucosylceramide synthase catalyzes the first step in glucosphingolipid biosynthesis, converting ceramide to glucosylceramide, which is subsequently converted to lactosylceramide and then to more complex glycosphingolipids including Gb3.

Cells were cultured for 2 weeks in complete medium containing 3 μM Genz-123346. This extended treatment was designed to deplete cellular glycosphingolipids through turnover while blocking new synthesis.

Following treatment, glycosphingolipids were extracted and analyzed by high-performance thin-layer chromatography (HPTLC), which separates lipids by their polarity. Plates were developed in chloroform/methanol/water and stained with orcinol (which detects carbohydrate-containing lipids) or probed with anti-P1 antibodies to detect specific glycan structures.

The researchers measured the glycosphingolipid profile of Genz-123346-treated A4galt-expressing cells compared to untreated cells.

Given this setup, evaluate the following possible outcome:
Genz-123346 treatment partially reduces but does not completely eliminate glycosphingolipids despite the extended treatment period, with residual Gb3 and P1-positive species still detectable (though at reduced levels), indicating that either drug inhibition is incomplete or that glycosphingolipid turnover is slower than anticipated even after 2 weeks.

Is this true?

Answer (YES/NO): NO